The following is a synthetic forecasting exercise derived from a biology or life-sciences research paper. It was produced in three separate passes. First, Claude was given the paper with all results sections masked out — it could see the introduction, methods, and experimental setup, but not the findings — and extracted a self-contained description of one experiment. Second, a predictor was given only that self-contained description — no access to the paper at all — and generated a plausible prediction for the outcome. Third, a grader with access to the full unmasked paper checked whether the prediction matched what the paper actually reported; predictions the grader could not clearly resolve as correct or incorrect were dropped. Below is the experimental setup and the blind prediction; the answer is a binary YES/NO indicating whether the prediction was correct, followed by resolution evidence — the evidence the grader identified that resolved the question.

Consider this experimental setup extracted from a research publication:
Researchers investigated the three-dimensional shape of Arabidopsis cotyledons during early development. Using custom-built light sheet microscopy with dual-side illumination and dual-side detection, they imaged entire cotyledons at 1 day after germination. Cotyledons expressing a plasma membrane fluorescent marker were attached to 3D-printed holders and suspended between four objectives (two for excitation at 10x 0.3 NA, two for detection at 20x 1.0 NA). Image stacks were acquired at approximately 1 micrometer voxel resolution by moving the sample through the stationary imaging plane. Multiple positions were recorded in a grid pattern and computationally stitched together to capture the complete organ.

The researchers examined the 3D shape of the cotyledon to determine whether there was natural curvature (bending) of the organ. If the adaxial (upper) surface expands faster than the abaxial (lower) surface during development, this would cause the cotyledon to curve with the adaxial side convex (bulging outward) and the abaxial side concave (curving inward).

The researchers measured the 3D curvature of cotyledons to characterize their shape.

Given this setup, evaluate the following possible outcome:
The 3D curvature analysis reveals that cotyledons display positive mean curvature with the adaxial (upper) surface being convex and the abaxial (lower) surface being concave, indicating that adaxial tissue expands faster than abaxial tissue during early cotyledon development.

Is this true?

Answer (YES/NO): NO